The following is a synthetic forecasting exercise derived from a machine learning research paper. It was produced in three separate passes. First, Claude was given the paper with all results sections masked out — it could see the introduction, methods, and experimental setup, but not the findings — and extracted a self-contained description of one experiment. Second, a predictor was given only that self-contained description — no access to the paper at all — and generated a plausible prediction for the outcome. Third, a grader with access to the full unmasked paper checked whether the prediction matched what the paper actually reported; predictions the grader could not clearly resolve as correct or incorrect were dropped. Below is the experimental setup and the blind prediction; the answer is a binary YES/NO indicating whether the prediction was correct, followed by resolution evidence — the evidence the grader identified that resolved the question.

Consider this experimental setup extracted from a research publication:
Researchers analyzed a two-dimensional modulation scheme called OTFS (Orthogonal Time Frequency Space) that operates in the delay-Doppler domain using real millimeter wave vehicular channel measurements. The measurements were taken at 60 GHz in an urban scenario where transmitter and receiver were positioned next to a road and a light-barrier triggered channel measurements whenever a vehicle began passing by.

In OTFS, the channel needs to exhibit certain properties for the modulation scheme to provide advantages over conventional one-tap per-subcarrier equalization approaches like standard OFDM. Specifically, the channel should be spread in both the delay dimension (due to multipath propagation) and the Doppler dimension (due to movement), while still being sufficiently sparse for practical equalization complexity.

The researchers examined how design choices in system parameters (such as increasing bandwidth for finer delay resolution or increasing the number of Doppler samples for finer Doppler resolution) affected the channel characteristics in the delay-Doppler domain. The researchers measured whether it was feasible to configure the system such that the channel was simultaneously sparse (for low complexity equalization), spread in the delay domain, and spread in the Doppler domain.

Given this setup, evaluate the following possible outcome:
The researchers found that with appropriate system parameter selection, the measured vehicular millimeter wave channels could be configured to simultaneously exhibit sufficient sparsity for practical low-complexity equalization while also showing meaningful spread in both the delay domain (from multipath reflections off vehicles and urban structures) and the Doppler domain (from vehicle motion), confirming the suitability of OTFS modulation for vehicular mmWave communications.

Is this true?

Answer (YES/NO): NO